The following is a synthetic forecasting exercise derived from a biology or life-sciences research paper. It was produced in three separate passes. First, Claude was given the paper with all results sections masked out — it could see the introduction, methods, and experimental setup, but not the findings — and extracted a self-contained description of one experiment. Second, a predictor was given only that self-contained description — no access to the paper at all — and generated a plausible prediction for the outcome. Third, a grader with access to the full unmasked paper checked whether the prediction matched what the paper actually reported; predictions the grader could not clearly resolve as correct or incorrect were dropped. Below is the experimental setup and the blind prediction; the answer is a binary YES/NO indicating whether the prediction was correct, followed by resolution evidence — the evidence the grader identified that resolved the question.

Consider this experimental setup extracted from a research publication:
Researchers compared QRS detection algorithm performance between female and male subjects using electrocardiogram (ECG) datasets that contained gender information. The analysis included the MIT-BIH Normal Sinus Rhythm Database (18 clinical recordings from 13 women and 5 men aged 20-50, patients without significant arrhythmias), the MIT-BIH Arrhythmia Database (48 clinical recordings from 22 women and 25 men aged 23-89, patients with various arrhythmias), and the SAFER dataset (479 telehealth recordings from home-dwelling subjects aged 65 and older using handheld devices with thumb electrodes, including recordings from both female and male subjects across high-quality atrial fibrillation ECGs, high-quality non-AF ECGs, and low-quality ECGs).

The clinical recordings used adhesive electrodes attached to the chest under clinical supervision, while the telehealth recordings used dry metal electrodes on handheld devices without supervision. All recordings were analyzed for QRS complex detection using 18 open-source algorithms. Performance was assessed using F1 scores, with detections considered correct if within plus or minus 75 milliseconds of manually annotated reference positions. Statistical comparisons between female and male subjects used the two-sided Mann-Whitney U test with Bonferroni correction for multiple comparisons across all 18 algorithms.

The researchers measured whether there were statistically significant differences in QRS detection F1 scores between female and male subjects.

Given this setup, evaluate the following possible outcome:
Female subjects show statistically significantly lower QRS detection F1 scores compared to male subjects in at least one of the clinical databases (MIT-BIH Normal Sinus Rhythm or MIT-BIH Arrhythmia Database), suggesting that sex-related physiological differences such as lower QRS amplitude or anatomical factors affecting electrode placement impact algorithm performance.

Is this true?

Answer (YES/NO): NO